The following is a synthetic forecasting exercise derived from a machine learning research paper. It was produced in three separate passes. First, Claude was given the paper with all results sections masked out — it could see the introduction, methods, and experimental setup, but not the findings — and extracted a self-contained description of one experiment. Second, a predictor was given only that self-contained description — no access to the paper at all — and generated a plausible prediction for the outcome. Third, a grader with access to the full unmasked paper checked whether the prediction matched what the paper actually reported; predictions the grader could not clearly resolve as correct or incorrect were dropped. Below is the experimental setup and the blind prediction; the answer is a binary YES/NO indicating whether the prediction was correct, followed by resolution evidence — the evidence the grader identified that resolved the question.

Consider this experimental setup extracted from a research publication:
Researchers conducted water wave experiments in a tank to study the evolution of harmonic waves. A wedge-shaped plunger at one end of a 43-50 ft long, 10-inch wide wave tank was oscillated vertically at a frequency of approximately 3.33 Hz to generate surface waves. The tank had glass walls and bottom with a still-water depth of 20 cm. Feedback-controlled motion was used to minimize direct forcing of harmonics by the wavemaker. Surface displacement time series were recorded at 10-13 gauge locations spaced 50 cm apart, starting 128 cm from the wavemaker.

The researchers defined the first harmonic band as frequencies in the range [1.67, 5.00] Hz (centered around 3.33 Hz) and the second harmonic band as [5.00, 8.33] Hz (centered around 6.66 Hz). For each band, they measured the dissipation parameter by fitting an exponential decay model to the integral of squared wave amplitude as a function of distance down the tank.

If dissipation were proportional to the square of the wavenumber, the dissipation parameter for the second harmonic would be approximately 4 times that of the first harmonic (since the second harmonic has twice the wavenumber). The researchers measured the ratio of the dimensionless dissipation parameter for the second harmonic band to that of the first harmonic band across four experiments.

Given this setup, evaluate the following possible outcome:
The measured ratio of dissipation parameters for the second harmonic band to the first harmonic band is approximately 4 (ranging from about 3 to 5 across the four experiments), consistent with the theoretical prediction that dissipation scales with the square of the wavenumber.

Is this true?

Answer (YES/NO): NO